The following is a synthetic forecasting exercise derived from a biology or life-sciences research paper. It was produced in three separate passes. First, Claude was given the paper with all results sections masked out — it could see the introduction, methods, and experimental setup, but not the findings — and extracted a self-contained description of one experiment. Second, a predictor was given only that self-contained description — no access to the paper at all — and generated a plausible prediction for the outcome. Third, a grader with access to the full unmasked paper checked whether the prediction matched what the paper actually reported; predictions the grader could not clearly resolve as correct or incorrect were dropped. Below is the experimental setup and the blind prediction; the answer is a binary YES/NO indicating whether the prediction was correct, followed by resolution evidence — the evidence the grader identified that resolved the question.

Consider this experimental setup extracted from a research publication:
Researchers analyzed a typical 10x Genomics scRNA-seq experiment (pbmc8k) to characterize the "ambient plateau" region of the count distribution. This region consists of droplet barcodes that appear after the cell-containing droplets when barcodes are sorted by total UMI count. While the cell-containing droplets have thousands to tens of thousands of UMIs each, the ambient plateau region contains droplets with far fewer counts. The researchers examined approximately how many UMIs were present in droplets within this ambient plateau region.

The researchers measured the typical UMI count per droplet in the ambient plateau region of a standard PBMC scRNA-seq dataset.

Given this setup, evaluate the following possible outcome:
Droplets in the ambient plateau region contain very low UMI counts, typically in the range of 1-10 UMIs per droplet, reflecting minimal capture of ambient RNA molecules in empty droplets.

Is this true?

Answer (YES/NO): NO